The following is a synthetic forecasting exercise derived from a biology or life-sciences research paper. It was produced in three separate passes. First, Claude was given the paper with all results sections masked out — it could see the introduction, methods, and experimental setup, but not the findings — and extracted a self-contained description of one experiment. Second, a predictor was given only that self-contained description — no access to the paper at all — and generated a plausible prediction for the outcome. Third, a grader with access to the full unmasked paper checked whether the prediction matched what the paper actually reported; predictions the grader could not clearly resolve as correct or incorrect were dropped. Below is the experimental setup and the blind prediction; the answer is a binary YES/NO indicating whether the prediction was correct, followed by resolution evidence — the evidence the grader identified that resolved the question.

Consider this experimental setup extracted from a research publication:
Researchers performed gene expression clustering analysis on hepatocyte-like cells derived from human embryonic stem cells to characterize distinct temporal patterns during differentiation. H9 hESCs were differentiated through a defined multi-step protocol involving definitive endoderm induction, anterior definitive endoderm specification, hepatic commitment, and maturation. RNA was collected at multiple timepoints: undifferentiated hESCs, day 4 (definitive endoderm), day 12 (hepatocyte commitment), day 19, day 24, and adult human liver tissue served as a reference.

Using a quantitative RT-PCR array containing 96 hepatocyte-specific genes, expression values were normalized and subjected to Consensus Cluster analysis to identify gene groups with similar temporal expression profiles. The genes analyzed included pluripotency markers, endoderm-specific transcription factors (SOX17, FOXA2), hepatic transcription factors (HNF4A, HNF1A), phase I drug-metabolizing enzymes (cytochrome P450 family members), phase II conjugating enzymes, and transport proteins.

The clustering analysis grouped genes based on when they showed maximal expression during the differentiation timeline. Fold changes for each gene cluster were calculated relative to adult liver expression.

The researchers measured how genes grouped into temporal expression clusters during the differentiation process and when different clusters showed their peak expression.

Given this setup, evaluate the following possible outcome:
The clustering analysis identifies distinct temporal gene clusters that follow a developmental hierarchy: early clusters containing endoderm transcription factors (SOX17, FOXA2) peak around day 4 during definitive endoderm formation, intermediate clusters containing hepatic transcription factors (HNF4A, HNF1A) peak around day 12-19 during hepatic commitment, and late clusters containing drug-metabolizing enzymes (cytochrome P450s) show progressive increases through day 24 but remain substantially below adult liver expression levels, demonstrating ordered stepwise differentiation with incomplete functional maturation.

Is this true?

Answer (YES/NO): NO